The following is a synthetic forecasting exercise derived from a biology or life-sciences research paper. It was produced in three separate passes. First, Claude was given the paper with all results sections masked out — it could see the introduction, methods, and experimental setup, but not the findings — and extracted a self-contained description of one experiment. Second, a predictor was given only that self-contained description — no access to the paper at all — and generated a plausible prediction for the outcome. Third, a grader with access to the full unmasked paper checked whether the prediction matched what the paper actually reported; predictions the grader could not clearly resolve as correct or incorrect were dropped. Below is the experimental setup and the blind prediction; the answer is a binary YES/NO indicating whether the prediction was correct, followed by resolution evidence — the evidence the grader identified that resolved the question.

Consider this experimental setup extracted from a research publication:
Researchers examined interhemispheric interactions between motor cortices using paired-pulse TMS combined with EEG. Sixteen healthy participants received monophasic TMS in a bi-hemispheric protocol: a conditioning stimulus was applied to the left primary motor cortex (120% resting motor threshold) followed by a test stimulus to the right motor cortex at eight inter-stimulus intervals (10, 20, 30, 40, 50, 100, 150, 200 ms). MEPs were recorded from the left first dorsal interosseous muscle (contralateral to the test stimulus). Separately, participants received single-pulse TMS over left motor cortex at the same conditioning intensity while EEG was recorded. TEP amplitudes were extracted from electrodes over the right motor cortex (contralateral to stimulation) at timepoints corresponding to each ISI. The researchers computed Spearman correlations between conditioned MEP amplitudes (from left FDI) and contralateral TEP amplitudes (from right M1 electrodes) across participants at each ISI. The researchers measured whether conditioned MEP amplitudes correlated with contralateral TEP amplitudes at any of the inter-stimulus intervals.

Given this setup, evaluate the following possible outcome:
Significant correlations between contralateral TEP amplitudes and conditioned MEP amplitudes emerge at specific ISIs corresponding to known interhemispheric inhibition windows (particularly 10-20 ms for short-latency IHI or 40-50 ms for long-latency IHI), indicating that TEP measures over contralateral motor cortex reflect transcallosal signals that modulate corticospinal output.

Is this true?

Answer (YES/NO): NO